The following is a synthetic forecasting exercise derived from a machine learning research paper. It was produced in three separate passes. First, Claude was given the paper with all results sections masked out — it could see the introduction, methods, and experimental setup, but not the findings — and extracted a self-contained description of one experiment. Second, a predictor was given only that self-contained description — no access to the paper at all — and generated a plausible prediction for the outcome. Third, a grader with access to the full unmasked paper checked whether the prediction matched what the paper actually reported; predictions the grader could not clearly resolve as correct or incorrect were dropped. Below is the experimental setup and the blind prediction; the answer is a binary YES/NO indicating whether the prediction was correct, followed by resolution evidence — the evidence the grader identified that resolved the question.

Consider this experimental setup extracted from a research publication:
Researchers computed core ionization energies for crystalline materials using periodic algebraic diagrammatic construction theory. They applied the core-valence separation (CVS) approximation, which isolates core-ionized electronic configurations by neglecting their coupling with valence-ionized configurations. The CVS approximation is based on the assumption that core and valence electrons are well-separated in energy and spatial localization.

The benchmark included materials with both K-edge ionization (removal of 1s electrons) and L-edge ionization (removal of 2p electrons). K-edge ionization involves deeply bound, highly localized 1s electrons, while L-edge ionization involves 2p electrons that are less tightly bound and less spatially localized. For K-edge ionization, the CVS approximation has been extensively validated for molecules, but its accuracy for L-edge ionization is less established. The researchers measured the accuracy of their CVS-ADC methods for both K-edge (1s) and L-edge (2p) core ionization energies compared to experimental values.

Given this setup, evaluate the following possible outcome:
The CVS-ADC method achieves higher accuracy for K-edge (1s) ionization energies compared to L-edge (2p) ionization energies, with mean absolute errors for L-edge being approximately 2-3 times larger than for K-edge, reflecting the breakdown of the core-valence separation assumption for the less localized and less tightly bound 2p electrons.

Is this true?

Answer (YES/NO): NO